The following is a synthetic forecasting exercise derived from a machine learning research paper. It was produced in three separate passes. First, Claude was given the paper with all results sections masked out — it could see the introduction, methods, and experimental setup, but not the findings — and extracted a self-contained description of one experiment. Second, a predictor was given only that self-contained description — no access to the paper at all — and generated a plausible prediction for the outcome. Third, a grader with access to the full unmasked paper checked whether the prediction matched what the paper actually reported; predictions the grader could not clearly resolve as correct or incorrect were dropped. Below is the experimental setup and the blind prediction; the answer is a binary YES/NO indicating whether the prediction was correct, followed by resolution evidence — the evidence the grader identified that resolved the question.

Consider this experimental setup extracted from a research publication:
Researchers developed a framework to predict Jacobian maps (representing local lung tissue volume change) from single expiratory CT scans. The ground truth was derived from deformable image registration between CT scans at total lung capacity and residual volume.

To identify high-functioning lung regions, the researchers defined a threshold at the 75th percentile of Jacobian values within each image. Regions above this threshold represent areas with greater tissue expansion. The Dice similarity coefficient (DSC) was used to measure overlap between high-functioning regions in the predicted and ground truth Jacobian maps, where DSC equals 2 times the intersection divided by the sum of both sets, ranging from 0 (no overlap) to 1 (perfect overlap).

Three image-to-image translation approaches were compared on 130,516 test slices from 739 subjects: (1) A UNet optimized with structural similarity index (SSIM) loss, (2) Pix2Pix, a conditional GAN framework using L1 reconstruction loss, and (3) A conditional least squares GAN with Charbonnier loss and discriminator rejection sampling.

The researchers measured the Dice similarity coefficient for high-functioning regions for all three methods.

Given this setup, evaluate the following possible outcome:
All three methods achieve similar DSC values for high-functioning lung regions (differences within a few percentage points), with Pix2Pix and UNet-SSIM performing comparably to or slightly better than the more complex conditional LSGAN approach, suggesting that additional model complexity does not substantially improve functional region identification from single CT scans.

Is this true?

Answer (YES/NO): NO